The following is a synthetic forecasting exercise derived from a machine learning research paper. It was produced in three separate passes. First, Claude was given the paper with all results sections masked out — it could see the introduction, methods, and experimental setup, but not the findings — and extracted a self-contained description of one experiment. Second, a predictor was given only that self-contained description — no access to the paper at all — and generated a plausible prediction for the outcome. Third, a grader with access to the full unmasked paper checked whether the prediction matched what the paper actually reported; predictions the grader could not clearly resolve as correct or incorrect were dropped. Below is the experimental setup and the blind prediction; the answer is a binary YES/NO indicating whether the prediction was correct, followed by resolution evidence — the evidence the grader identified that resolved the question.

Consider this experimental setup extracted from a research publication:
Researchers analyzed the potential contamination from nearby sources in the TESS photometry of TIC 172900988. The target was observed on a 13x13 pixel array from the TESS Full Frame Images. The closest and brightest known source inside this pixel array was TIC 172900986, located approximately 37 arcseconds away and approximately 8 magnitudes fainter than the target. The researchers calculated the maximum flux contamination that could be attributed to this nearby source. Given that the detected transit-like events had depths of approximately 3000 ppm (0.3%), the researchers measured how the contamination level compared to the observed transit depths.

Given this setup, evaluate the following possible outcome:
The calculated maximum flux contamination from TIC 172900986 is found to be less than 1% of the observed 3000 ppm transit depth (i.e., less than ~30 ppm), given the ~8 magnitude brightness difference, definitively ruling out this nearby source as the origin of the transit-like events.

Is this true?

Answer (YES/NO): NO